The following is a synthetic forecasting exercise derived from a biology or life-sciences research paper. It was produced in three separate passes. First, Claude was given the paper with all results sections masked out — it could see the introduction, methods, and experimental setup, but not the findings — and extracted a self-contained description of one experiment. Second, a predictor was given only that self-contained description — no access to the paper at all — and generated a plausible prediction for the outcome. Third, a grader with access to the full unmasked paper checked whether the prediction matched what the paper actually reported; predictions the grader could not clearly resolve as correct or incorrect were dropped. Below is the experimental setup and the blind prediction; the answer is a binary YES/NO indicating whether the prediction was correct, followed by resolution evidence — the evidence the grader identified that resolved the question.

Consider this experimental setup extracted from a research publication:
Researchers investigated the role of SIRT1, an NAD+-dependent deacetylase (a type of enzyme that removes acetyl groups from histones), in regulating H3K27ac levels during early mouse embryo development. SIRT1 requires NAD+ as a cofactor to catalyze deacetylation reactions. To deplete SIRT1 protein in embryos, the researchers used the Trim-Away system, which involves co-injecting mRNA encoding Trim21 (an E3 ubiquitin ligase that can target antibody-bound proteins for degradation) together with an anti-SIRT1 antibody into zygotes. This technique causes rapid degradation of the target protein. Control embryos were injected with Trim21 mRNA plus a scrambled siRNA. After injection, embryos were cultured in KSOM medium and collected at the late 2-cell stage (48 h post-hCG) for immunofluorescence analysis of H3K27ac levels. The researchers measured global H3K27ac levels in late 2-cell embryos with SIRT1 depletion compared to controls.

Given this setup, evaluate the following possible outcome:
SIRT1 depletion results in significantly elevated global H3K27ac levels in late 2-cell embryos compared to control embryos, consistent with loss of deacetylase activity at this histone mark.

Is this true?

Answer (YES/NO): YES